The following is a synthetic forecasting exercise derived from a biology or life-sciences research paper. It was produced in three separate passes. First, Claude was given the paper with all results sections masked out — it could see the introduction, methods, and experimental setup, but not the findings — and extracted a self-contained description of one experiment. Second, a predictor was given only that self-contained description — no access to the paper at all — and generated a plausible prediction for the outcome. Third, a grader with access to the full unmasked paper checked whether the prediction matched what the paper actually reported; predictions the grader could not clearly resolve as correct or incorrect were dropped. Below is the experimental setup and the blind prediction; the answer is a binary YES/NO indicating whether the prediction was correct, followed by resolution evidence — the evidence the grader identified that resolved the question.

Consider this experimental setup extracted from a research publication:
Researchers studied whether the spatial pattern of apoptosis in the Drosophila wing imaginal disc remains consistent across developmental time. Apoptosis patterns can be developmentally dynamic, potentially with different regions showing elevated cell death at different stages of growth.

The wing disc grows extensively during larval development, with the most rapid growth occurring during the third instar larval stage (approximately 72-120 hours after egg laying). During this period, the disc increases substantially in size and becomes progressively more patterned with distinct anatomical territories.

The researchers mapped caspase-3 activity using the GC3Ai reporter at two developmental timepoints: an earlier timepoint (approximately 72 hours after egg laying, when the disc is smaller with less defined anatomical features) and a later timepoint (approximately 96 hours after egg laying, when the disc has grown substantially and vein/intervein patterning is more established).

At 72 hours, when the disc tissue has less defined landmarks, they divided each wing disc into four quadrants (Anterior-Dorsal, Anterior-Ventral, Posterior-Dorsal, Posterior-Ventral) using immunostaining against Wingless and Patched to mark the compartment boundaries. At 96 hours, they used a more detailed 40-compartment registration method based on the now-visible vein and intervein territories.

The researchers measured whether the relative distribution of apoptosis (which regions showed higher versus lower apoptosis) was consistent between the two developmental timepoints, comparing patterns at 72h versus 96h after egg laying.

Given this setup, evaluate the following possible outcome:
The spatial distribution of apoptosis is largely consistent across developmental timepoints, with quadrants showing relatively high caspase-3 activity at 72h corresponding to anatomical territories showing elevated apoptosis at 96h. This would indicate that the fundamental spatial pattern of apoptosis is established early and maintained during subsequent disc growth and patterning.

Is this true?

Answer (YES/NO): YES